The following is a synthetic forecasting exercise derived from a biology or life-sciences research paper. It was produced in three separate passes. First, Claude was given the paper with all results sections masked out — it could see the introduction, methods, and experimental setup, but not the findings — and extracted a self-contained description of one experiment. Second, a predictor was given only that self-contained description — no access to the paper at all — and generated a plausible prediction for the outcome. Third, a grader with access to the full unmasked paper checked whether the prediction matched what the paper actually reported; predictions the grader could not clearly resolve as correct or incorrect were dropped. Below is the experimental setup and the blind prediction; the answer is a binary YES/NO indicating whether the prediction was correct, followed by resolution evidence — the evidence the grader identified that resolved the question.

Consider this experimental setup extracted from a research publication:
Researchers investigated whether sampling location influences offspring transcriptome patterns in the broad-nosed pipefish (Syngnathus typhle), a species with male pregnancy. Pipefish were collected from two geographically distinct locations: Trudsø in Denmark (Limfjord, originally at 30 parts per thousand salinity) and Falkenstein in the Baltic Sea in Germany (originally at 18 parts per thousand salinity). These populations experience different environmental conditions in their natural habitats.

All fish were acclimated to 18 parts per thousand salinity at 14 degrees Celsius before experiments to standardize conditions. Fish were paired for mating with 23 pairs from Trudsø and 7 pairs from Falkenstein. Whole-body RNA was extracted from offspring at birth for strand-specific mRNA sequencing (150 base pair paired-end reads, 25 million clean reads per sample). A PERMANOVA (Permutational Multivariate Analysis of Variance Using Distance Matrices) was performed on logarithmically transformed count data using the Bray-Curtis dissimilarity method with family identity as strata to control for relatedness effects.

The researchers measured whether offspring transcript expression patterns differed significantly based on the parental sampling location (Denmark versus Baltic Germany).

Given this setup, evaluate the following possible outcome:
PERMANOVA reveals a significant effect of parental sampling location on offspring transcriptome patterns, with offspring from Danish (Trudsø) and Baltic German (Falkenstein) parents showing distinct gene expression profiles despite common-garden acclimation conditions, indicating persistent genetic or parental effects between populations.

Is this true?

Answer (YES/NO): NO